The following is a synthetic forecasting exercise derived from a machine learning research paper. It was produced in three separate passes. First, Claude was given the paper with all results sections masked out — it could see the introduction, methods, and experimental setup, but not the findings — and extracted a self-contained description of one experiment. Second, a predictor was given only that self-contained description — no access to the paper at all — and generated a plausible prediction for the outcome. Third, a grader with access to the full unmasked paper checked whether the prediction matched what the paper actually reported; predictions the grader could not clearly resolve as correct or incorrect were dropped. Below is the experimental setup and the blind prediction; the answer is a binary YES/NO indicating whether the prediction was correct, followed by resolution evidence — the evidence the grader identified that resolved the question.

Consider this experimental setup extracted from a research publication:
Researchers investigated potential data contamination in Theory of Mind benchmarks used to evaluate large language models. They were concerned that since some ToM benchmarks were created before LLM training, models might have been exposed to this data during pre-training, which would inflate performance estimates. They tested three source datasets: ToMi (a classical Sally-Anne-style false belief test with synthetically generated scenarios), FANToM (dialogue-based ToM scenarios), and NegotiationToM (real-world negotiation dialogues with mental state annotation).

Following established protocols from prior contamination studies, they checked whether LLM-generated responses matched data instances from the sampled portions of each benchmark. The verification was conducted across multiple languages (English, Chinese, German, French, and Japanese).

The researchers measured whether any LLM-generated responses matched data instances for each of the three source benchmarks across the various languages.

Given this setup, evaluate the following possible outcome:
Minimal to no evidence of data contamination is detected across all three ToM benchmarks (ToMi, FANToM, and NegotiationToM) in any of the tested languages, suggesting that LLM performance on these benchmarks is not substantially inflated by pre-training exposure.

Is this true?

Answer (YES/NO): NO